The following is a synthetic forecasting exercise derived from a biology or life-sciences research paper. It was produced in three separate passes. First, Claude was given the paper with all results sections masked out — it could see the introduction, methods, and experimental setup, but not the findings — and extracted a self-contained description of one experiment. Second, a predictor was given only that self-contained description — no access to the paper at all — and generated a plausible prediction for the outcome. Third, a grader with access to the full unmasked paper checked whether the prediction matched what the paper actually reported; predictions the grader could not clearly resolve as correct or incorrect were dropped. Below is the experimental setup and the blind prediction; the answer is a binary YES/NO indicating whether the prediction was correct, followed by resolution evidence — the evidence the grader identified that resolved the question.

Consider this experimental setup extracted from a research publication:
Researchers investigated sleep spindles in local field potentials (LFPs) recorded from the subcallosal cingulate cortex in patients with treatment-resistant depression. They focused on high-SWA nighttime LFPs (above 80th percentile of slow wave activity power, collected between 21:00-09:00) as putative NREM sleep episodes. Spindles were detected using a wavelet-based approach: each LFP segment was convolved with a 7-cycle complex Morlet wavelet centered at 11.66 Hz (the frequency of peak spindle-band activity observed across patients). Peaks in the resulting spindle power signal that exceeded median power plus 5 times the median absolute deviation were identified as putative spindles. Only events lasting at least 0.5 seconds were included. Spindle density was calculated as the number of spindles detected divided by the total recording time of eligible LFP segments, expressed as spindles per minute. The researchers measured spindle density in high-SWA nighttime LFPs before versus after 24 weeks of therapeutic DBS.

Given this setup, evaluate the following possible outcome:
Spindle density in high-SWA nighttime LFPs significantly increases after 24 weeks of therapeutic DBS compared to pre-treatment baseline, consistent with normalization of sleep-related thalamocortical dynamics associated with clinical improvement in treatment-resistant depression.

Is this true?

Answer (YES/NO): YES